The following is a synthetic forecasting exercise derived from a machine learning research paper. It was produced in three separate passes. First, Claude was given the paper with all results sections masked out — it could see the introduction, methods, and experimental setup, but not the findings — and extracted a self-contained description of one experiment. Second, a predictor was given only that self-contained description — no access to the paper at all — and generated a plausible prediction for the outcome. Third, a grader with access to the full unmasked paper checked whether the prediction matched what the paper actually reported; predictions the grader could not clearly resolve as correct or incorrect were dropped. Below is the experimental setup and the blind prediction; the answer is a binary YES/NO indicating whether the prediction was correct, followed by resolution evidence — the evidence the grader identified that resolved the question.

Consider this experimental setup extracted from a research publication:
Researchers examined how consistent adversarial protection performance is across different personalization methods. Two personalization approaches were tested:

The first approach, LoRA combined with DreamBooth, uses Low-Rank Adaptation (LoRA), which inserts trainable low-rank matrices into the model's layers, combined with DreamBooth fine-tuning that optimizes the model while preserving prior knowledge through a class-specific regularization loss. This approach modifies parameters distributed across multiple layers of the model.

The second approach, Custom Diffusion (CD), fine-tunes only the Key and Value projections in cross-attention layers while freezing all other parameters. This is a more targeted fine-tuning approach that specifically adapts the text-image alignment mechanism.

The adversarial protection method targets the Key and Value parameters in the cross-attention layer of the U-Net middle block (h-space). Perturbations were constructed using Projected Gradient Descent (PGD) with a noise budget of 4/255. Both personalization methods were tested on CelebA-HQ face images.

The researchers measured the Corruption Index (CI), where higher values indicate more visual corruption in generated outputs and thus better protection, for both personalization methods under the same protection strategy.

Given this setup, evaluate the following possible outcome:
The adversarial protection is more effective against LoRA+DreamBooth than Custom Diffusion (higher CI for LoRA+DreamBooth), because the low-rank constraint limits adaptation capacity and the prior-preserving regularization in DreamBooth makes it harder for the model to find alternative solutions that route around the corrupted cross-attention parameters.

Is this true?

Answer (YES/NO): YES